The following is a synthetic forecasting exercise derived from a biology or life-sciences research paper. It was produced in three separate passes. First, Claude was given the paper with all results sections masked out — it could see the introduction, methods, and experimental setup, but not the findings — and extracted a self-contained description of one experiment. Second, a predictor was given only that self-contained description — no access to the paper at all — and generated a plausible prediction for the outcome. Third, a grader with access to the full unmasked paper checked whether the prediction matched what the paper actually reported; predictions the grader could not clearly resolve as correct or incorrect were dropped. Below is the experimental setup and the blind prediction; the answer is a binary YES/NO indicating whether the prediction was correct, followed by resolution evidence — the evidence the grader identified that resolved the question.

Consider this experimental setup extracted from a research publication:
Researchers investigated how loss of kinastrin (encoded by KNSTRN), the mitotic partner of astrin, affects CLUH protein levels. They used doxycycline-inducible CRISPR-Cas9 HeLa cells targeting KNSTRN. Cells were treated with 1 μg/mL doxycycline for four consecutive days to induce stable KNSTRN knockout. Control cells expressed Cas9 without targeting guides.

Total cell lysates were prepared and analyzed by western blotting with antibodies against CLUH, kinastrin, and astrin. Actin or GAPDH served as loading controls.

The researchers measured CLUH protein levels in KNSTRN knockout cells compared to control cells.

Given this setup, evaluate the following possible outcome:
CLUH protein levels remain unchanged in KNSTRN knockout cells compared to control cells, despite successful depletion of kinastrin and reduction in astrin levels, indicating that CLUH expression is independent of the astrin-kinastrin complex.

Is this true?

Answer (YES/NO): YES